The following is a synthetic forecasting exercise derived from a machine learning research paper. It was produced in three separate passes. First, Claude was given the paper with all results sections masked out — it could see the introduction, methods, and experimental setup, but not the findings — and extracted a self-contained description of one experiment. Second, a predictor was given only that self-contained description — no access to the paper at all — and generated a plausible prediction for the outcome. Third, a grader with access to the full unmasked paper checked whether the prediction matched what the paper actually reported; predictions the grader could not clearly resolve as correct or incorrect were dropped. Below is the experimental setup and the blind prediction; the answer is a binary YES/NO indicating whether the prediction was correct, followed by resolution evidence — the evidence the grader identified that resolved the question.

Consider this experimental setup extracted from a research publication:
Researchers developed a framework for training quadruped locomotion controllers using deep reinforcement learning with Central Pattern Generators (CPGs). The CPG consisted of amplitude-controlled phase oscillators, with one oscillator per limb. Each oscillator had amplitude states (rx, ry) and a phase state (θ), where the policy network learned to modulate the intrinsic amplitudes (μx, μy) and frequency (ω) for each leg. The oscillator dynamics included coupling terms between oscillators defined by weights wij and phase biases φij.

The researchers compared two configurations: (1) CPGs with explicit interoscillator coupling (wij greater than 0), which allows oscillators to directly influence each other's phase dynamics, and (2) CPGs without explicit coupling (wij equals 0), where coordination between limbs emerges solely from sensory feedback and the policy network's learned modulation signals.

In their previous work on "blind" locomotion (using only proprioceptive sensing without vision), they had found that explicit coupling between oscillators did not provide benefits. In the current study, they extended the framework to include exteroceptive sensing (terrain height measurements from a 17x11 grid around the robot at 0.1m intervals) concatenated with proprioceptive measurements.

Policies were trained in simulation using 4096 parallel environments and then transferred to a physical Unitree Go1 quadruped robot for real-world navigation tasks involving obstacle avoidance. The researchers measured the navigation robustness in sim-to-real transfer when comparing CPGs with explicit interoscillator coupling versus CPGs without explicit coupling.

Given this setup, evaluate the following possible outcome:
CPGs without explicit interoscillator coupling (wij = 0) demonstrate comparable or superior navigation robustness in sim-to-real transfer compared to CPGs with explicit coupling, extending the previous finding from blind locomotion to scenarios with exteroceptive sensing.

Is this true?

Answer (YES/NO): NO